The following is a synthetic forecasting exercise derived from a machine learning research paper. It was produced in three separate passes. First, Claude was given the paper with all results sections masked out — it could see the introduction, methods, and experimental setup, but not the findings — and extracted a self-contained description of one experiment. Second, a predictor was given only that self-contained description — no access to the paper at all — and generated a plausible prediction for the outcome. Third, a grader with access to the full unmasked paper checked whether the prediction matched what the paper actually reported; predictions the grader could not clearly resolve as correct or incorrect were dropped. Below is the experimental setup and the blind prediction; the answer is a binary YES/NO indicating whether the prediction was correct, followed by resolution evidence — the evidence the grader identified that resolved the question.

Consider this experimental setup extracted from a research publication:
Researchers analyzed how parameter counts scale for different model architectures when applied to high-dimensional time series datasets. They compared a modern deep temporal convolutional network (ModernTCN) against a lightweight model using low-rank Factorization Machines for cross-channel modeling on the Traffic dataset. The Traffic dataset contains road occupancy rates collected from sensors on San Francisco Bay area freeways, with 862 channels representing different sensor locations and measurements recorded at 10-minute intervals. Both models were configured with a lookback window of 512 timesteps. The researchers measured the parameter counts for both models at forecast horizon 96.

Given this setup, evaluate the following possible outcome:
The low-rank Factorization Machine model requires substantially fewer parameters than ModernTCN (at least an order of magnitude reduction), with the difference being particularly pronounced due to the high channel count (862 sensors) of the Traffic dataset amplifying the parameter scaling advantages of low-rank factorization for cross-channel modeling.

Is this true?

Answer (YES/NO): YES